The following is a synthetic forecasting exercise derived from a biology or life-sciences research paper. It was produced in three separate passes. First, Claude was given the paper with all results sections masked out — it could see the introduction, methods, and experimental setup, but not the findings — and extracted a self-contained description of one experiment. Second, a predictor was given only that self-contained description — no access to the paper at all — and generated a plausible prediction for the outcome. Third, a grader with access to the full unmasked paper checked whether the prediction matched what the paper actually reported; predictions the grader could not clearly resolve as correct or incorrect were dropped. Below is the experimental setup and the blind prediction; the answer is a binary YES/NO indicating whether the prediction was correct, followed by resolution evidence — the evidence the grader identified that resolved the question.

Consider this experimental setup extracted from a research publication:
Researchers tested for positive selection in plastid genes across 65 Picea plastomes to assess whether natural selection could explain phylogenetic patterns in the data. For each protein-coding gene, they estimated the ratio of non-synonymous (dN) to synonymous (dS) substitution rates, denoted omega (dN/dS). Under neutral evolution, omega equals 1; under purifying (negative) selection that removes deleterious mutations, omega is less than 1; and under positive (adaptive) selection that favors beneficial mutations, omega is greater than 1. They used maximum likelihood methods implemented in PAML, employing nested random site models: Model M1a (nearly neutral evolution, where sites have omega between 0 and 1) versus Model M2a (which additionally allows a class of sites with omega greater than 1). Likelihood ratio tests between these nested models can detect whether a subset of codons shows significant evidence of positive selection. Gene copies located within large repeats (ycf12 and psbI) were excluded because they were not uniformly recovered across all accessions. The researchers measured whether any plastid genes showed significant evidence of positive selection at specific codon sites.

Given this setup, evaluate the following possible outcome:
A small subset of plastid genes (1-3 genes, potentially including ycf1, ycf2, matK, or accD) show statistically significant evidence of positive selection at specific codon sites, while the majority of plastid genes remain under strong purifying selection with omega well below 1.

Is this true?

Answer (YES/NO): NO